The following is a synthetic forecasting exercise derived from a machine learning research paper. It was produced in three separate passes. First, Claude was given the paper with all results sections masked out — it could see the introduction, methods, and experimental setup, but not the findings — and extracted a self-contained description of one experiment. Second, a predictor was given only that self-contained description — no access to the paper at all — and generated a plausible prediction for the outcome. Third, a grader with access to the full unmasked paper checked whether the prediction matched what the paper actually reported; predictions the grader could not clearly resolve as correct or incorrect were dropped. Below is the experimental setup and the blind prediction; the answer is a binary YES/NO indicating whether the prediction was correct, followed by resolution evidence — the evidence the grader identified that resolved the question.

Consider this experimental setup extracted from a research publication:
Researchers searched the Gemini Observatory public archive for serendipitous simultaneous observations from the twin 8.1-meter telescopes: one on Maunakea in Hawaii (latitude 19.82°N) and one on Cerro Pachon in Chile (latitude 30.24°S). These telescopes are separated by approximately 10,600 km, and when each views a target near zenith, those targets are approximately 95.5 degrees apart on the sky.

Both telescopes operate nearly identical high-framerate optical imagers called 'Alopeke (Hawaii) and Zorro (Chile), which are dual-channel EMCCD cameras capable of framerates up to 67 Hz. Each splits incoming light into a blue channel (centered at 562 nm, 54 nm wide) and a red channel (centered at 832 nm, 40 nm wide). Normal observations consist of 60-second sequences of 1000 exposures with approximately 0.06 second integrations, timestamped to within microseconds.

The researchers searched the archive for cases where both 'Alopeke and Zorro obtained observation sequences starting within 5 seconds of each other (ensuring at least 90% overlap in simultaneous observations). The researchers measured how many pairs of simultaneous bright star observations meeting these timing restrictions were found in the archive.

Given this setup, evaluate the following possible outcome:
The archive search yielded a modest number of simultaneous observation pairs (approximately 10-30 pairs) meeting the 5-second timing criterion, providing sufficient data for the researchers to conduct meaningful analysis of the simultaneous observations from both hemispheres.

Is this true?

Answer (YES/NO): NO